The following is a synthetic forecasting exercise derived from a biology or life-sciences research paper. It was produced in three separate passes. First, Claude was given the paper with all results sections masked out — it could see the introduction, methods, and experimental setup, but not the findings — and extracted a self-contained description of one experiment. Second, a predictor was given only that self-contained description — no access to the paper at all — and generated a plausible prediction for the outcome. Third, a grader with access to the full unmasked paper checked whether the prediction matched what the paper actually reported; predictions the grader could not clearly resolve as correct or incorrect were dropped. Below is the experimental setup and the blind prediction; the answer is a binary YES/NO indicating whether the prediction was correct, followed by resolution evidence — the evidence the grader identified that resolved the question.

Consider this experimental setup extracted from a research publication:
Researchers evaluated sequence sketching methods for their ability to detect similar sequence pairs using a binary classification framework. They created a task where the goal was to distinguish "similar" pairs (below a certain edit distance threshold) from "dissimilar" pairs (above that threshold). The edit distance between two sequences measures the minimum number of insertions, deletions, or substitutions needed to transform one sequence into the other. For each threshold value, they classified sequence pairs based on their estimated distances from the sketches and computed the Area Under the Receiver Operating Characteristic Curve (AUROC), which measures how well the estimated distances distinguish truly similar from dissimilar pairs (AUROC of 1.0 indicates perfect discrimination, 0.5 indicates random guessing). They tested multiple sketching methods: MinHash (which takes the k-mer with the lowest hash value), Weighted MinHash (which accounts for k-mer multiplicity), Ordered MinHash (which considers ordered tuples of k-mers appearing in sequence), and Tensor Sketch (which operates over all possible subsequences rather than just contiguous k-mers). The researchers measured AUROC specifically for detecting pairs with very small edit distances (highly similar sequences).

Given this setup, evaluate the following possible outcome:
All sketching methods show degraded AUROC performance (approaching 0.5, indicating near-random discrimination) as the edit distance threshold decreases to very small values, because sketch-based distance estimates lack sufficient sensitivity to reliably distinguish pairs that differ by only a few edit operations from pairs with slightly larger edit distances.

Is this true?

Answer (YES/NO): NO